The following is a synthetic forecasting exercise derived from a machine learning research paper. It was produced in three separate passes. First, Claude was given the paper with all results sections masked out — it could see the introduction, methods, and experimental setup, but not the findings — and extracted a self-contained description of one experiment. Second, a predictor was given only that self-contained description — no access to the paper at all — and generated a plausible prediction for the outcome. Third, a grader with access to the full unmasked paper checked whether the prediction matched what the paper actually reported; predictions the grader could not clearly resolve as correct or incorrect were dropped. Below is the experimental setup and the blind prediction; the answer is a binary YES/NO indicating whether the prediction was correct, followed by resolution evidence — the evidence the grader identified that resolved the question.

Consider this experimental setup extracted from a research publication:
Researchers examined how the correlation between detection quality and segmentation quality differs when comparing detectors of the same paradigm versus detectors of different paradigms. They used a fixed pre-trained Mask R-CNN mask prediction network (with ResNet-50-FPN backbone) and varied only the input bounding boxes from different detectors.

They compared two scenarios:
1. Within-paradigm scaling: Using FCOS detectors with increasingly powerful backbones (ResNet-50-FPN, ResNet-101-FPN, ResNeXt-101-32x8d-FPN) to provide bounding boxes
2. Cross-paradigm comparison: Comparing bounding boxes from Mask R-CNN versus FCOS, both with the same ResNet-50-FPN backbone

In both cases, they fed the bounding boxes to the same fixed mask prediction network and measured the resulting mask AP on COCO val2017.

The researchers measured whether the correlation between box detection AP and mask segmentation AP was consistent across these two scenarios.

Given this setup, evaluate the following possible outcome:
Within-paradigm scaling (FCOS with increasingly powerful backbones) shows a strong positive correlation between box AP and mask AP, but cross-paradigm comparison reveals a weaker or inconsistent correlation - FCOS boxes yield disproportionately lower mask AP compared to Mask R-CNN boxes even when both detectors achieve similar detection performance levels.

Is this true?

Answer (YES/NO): YES